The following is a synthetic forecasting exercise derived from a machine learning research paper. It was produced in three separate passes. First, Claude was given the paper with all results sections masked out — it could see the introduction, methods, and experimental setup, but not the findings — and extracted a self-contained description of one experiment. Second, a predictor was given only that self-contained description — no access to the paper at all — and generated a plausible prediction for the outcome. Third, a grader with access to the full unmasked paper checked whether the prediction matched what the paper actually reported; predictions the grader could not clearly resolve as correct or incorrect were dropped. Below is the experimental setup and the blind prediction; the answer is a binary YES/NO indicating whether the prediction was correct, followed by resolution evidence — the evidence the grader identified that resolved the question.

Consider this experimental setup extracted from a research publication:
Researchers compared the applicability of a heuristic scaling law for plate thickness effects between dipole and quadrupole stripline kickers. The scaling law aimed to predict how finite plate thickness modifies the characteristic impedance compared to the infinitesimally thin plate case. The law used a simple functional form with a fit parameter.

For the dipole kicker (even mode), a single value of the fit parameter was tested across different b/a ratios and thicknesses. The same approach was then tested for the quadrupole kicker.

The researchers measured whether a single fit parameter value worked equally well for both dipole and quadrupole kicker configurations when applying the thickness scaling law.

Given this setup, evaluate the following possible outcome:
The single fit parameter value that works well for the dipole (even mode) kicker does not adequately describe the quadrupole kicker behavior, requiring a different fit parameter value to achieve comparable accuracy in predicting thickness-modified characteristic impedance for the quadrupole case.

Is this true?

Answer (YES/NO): YES